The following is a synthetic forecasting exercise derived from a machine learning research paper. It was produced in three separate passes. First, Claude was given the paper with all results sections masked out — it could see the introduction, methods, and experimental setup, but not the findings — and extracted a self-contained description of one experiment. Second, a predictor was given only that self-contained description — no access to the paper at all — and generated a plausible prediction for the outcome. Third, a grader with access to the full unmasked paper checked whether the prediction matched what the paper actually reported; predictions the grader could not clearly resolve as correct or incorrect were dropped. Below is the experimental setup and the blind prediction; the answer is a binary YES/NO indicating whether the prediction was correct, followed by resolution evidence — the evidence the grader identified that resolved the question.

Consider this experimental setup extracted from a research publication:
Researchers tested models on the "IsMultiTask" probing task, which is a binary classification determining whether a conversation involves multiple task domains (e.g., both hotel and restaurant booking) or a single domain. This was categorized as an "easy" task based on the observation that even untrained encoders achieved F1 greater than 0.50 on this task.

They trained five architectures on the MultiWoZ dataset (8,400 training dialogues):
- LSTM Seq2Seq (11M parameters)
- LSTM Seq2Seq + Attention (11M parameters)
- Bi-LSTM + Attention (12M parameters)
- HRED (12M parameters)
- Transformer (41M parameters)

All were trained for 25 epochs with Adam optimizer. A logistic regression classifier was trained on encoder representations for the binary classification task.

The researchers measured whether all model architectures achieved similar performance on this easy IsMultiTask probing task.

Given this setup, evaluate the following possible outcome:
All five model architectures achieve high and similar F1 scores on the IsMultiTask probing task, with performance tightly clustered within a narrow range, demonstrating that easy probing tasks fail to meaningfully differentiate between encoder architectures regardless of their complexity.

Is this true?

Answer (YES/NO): NO